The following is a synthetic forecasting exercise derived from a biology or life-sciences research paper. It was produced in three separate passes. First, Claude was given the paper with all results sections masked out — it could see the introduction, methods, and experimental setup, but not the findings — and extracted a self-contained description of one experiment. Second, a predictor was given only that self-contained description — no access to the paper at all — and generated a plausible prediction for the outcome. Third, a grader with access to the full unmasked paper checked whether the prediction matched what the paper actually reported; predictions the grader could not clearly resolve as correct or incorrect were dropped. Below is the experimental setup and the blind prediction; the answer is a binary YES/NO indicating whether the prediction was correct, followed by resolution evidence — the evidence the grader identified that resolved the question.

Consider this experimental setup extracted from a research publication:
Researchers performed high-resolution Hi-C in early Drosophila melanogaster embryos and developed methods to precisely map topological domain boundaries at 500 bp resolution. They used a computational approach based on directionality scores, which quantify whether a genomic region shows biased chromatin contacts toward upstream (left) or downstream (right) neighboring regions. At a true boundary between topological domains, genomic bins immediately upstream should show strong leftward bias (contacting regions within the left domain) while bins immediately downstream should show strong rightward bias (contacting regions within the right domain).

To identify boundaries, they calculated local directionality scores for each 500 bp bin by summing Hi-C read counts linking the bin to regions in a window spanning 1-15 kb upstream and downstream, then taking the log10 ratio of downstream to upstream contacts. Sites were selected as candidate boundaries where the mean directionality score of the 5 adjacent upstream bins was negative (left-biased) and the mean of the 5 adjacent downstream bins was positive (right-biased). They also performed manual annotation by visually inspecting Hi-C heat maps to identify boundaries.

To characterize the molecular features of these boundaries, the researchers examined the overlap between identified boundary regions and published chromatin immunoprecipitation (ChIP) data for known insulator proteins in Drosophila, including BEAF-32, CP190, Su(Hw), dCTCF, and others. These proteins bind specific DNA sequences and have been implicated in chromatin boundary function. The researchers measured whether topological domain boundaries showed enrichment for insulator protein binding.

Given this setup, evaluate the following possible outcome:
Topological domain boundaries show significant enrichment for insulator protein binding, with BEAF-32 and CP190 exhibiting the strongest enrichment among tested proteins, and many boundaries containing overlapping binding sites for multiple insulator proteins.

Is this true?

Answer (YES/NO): YES